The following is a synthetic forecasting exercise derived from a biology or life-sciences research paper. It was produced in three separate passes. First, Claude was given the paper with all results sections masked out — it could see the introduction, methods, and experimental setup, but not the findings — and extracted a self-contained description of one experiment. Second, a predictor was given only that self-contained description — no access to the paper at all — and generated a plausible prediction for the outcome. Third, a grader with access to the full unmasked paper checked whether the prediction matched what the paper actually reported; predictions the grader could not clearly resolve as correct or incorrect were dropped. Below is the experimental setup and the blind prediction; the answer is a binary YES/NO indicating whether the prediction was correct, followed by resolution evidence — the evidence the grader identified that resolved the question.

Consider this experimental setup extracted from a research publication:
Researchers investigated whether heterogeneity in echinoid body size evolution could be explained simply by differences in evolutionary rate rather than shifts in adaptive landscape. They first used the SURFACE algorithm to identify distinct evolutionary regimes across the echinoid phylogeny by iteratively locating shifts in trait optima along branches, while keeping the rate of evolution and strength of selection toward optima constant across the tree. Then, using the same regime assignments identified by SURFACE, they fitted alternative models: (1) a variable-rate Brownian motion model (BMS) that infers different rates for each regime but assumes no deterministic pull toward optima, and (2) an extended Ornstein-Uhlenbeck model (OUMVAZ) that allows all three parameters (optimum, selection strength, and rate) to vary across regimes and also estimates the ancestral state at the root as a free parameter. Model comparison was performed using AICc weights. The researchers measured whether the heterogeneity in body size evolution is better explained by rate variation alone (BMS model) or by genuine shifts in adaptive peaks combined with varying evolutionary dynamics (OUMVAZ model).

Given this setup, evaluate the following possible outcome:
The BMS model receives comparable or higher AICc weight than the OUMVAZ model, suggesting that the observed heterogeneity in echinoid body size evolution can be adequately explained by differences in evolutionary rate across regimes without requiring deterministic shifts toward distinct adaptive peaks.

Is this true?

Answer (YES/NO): NO